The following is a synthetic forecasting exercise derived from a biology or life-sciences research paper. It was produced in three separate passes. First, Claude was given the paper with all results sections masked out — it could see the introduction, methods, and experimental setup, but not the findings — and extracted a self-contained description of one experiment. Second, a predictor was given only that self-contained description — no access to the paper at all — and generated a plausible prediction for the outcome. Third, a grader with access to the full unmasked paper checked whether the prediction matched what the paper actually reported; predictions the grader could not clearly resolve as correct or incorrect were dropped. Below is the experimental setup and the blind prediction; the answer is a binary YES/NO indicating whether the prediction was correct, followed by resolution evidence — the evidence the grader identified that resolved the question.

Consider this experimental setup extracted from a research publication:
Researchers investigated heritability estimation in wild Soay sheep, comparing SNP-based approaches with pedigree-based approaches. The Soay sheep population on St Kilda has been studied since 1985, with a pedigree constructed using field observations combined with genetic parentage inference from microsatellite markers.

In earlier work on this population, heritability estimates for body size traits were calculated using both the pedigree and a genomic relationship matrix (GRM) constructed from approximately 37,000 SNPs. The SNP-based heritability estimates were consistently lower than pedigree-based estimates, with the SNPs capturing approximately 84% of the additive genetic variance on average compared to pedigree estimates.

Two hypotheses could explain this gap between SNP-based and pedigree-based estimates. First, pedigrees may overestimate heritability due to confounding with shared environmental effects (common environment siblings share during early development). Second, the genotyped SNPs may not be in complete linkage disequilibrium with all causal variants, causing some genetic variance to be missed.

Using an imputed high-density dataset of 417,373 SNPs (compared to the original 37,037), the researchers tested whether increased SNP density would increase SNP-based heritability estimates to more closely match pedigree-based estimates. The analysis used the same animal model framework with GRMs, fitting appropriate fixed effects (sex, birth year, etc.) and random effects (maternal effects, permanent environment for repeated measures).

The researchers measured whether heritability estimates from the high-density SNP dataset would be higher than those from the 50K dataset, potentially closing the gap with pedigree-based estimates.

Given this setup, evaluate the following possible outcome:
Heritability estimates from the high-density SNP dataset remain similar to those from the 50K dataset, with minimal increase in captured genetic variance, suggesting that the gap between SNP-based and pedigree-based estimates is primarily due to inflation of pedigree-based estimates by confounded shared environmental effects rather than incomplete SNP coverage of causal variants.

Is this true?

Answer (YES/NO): NO